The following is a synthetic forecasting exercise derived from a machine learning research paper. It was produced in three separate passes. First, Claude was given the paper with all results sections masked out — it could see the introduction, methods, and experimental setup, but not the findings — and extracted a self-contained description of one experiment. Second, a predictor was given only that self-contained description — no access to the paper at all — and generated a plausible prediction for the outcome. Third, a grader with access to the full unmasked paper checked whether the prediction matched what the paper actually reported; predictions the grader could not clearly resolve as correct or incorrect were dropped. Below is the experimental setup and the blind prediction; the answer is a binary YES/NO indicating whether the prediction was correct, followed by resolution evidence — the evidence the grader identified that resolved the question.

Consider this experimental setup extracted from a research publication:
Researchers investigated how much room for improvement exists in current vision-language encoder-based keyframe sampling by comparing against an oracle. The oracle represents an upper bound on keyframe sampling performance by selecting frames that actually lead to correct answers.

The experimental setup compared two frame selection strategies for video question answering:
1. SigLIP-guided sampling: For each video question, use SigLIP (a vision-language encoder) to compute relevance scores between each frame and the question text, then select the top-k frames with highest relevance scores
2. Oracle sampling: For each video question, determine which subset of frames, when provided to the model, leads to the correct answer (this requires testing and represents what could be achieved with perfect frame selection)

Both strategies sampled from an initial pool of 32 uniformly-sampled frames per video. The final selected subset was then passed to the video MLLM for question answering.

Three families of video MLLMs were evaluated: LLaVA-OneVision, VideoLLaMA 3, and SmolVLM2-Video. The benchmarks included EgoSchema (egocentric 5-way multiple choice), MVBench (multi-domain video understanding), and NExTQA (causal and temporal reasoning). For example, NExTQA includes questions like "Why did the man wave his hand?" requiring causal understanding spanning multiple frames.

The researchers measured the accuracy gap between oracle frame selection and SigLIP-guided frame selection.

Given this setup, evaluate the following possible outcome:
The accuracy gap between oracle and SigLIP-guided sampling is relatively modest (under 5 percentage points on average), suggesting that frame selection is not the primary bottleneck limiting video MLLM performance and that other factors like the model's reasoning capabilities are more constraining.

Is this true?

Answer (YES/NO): NO